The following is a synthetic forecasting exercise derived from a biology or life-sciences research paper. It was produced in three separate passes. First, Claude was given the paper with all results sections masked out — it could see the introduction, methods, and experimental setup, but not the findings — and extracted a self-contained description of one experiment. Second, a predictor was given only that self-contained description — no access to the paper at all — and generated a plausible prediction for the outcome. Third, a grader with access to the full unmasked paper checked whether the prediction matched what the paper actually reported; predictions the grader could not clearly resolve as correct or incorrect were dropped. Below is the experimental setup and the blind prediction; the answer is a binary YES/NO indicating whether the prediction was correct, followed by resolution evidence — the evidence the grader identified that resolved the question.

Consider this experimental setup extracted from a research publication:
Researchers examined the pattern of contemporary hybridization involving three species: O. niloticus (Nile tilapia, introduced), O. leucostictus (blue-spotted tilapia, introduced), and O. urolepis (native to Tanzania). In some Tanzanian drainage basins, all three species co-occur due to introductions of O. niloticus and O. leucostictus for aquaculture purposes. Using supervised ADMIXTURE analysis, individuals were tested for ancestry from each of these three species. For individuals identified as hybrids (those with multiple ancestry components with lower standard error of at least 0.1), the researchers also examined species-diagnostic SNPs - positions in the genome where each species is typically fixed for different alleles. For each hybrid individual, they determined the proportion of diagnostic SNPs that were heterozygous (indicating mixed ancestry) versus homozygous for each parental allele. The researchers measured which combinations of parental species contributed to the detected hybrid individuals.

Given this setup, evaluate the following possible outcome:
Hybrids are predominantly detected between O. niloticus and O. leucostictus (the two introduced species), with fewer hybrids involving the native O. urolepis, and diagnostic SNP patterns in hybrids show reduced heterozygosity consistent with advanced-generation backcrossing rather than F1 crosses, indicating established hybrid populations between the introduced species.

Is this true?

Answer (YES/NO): NO